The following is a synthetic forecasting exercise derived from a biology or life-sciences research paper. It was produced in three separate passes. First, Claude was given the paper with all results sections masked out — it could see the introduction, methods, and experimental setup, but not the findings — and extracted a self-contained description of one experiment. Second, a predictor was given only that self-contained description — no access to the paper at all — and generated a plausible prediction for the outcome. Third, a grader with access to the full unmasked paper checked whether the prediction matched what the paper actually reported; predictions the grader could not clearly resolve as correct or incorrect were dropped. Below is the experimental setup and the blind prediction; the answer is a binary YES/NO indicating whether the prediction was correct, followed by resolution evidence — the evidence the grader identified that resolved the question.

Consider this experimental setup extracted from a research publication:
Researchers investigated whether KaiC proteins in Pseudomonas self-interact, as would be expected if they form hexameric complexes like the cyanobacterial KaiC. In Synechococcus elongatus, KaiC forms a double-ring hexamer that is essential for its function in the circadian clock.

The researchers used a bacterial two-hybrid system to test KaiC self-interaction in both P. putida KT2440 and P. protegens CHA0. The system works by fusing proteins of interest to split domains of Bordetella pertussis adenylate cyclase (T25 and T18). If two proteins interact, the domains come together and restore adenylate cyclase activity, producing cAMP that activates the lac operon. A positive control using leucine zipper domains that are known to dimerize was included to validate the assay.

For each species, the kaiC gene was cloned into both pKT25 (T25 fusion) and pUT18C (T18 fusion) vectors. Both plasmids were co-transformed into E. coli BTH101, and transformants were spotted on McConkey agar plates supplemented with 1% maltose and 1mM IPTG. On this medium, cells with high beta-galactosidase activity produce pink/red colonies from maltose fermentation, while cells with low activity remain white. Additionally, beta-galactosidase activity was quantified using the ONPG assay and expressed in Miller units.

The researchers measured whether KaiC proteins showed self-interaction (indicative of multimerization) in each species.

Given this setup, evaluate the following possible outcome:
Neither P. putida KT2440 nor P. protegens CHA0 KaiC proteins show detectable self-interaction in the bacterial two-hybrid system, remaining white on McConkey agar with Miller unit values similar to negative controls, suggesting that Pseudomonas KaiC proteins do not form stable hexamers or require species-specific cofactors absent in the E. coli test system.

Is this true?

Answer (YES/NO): NO